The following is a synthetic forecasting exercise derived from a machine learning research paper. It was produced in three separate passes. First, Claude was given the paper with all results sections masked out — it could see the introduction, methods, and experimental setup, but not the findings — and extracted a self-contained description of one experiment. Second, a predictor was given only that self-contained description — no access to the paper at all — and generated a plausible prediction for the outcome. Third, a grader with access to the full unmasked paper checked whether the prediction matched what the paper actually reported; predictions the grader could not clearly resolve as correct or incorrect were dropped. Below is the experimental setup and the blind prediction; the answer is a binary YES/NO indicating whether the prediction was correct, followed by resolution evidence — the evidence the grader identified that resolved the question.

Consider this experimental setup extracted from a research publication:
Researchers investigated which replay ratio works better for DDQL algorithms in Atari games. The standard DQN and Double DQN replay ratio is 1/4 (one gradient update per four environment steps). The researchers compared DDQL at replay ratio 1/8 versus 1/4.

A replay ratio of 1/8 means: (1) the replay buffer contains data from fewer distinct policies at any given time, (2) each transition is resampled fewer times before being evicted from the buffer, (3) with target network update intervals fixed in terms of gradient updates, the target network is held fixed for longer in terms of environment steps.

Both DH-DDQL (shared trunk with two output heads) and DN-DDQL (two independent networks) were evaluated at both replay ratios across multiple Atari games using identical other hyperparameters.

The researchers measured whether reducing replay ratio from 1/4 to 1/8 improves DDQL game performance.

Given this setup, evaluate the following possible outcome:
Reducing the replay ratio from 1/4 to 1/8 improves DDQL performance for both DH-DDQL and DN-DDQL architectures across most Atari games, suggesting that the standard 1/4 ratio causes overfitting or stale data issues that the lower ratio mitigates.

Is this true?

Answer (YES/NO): YES